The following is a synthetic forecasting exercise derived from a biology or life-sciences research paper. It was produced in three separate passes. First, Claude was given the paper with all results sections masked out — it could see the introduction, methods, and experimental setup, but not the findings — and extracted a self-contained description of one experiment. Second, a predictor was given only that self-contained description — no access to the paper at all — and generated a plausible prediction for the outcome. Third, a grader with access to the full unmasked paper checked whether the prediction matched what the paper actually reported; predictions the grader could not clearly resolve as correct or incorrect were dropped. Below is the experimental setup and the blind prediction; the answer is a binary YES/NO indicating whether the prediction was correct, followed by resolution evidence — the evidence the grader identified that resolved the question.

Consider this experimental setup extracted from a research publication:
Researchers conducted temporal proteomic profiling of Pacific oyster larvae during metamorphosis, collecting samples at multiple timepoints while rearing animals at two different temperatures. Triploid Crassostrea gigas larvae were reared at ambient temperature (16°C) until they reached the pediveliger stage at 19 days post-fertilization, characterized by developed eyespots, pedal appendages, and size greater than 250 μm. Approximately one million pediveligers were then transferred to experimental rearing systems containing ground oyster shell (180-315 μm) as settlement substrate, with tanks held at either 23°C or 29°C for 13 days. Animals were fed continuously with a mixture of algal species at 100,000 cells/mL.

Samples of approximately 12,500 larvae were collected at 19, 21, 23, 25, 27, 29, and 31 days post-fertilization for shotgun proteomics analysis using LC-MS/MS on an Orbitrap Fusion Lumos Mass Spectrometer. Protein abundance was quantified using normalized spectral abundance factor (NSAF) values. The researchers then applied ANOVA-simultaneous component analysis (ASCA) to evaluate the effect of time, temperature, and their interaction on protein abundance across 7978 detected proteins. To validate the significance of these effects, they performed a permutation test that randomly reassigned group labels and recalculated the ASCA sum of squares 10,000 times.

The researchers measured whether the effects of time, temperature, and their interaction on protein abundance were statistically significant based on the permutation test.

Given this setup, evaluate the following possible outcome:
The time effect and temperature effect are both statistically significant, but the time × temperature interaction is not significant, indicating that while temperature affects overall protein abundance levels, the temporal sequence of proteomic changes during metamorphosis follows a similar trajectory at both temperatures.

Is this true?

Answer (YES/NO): NO